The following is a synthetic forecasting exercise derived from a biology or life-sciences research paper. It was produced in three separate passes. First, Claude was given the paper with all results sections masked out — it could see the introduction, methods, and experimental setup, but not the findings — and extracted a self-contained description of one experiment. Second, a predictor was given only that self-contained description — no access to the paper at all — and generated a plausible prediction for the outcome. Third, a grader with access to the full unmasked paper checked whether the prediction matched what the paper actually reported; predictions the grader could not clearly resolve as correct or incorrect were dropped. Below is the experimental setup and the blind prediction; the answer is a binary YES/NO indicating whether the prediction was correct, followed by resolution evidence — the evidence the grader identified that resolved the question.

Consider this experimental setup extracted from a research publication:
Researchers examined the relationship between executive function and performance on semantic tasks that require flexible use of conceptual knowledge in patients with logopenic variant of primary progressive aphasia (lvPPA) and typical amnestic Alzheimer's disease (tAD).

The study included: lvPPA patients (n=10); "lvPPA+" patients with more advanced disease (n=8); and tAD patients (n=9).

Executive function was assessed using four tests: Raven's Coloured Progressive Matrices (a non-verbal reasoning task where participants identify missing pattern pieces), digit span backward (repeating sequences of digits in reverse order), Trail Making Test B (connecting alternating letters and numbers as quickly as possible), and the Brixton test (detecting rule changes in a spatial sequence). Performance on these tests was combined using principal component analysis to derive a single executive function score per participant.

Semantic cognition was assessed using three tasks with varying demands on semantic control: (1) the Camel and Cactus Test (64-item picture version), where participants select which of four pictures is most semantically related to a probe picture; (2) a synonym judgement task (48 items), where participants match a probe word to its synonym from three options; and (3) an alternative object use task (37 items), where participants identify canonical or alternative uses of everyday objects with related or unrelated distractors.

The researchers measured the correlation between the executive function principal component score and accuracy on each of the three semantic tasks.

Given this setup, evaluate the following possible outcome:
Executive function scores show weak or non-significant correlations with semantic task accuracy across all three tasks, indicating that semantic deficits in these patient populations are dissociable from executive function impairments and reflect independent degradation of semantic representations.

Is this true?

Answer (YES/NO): NO